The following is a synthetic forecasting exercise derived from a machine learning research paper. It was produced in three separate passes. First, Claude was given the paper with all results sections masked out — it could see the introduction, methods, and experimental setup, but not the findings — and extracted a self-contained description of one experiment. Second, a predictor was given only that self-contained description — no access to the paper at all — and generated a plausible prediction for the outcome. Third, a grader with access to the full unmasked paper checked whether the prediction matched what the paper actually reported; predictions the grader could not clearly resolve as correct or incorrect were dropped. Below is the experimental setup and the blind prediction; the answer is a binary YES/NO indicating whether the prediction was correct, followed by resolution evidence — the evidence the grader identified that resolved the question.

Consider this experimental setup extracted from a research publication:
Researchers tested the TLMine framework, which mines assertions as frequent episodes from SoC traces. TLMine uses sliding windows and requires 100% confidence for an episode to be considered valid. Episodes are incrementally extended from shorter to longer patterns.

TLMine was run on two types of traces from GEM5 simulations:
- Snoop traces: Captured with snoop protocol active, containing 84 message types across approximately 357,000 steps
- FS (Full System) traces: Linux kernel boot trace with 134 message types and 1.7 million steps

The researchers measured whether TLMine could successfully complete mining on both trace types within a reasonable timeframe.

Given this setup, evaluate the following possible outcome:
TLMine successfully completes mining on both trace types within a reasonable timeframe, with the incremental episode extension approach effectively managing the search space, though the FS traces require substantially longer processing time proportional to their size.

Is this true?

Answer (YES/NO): NO